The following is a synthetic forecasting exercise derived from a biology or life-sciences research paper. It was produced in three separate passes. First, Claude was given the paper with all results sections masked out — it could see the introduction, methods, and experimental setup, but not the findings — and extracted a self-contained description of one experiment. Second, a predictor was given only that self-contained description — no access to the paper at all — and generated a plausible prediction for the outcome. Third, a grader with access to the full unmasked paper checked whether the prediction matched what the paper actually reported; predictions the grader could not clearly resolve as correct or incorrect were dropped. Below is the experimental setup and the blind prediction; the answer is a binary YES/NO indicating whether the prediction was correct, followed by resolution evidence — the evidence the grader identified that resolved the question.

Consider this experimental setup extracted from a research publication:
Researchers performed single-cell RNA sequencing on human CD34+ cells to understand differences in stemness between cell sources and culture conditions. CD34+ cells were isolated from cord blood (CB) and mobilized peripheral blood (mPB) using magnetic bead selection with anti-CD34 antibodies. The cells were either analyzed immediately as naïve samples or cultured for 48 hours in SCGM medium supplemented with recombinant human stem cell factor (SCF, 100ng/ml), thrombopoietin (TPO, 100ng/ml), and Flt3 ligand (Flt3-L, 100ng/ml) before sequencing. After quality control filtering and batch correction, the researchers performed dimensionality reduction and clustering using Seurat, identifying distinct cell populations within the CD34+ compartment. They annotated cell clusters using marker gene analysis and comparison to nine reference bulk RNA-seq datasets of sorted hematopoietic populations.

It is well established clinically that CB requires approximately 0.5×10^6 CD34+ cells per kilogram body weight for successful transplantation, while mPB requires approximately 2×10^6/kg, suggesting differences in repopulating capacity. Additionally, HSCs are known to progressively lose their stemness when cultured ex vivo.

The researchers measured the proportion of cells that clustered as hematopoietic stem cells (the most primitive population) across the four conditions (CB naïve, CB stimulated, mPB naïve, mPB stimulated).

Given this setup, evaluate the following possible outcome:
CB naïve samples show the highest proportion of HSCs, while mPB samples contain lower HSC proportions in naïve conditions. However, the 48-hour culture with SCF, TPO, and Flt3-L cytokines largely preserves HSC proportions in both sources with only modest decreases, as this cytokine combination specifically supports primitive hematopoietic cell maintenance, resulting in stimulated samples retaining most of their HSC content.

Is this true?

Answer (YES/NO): NO